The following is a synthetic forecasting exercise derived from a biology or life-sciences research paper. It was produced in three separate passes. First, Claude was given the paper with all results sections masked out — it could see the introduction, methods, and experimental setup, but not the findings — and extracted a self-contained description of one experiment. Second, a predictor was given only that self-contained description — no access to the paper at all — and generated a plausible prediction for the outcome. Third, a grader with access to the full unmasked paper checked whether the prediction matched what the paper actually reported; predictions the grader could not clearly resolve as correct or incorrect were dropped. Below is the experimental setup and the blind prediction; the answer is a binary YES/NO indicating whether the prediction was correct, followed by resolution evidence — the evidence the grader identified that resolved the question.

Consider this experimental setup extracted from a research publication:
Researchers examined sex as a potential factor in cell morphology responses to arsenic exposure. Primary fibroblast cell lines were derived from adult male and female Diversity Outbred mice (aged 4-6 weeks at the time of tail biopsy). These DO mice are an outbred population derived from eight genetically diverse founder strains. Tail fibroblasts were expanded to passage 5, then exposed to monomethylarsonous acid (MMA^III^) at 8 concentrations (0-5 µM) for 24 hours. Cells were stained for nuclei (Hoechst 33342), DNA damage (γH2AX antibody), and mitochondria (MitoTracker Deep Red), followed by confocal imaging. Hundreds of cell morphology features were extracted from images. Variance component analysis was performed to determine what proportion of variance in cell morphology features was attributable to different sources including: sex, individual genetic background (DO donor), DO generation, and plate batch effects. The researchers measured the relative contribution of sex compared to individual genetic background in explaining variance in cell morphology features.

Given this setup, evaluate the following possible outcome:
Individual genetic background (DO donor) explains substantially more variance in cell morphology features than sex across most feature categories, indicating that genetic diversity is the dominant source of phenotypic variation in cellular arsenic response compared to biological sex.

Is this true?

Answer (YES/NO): YES